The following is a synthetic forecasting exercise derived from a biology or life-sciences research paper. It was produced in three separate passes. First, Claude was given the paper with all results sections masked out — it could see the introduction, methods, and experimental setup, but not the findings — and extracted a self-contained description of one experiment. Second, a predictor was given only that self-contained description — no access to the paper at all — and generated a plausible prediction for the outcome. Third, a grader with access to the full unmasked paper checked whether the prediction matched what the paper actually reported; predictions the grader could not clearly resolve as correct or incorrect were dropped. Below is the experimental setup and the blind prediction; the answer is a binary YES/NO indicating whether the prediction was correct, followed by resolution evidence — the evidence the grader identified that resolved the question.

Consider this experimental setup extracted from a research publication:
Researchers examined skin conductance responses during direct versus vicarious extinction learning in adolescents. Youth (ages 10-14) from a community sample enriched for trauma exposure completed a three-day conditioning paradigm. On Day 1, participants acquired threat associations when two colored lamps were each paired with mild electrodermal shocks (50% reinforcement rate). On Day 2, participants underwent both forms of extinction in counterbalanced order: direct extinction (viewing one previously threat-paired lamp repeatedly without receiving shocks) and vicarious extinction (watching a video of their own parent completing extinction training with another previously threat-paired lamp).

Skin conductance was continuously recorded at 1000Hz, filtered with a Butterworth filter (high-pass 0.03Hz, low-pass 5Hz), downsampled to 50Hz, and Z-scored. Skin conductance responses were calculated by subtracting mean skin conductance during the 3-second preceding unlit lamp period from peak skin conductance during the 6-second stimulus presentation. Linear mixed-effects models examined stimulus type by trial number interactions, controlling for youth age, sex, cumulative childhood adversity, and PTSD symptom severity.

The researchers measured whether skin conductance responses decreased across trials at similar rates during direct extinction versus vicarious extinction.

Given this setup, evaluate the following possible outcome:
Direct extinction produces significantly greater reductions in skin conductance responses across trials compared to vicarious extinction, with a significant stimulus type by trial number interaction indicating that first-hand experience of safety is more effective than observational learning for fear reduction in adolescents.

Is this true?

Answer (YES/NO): NO